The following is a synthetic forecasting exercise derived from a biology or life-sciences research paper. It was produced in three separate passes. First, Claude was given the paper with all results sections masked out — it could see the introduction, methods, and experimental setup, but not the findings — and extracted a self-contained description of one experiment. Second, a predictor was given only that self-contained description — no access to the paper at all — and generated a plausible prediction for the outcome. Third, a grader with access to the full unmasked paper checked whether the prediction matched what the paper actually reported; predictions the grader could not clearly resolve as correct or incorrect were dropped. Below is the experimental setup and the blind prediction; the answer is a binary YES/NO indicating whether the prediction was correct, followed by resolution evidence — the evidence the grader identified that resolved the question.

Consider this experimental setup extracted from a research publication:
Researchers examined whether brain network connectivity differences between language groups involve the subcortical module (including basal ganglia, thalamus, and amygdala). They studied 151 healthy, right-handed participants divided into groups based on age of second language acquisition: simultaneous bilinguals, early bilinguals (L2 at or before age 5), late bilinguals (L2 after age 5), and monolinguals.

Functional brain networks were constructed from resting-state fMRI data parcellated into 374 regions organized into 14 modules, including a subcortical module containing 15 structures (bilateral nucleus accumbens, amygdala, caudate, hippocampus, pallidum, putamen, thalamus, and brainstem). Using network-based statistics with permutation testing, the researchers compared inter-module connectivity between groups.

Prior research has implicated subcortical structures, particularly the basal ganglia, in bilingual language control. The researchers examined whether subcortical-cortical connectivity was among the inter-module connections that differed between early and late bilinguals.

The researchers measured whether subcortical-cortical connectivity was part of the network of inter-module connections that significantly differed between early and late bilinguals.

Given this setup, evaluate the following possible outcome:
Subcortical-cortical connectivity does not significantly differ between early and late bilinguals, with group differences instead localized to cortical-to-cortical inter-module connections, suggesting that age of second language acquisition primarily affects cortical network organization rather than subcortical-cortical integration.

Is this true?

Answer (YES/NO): NO